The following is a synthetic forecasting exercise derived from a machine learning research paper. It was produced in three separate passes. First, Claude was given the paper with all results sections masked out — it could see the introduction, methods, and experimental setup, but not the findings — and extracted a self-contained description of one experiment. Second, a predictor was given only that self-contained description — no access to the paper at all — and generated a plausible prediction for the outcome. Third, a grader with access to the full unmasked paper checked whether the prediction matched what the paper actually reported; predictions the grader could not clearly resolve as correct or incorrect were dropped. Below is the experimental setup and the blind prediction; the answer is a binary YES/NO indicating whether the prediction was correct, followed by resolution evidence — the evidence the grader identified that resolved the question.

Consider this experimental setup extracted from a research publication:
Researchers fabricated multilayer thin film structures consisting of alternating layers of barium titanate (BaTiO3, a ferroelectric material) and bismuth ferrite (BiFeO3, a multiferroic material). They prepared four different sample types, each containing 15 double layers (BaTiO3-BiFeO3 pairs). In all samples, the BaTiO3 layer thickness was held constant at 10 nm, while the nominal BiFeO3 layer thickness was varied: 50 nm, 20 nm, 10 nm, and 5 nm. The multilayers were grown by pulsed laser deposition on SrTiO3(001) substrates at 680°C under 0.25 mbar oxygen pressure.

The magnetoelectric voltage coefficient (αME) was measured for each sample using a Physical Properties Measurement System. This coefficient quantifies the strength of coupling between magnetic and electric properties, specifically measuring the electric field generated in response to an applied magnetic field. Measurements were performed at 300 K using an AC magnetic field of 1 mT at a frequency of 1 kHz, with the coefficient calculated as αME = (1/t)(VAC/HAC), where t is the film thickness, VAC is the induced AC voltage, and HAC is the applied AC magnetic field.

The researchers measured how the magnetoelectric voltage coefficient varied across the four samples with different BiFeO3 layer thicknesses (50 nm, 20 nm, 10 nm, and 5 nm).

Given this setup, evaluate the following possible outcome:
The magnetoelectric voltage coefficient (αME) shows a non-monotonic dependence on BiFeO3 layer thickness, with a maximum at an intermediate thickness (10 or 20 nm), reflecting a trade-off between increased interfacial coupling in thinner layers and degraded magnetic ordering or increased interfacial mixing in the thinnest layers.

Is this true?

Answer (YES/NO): NO